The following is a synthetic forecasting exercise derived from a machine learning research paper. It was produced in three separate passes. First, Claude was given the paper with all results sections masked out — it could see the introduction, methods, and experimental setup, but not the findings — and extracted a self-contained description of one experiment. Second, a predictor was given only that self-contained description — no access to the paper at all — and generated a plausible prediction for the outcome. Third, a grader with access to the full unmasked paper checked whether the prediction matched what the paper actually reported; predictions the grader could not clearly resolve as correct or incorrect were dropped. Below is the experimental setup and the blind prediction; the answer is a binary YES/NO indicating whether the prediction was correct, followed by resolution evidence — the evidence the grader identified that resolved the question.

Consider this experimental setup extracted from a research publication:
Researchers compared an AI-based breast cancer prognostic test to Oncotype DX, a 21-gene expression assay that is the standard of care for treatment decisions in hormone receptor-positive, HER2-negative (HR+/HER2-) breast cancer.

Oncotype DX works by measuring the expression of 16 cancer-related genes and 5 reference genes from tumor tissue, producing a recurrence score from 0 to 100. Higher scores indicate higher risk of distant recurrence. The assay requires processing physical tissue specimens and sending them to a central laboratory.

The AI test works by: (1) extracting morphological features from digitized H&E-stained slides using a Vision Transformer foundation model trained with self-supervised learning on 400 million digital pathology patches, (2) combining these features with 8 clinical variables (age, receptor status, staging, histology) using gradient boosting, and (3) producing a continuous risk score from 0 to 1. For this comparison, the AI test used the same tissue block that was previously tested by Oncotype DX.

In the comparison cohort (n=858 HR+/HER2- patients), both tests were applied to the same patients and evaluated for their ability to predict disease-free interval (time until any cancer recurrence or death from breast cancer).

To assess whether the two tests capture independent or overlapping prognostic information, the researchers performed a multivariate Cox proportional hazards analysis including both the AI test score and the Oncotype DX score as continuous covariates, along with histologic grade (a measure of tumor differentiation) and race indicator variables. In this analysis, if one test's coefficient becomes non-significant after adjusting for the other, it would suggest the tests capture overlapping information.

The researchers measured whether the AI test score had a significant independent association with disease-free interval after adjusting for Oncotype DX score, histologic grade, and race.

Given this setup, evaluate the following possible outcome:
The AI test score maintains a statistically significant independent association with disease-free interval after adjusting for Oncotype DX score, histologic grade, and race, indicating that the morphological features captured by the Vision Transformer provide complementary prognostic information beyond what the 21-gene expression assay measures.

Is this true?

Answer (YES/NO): YES